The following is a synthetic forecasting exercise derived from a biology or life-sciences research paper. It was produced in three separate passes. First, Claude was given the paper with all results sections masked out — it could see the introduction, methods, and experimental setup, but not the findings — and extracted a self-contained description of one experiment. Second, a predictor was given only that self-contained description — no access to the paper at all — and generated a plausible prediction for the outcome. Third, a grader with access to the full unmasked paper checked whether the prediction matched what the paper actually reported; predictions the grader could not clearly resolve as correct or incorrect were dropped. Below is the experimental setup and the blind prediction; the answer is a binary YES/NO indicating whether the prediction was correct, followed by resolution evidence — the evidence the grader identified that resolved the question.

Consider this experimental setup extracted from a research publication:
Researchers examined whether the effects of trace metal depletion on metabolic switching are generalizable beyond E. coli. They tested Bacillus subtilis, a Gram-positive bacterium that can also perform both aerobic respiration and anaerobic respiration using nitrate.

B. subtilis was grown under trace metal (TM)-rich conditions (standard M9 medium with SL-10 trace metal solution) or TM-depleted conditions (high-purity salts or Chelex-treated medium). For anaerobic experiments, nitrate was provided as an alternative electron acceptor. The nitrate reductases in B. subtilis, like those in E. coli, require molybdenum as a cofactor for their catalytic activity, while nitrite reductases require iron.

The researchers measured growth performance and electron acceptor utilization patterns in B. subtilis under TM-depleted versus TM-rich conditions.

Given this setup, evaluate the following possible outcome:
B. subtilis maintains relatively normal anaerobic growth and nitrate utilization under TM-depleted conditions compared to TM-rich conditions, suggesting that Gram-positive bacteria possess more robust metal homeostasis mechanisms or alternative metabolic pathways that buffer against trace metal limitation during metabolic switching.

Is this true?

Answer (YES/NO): NO